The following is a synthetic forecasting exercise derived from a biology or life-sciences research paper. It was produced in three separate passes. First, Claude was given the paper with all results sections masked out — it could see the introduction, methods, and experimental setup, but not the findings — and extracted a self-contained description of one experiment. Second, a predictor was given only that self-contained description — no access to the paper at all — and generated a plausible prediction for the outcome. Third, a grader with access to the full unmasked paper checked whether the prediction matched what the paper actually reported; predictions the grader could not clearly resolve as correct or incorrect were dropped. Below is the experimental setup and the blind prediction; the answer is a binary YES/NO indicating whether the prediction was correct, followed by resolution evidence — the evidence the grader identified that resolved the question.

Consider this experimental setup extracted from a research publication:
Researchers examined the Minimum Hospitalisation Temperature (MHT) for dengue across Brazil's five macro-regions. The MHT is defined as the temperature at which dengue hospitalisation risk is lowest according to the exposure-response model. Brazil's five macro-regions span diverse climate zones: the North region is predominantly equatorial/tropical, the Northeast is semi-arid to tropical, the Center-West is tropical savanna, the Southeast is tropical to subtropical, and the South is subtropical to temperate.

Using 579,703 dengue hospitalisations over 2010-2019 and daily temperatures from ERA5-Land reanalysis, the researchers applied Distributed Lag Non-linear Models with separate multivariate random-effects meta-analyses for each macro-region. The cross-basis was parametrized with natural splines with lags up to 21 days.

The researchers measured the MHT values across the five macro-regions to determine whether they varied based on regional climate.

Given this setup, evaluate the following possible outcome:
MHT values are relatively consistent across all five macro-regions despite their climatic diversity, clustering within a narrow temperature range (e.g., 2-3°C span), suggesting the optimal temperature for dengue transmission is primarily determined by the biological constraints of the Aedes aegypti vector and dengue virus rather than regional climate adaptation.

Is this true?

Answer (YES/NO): NO